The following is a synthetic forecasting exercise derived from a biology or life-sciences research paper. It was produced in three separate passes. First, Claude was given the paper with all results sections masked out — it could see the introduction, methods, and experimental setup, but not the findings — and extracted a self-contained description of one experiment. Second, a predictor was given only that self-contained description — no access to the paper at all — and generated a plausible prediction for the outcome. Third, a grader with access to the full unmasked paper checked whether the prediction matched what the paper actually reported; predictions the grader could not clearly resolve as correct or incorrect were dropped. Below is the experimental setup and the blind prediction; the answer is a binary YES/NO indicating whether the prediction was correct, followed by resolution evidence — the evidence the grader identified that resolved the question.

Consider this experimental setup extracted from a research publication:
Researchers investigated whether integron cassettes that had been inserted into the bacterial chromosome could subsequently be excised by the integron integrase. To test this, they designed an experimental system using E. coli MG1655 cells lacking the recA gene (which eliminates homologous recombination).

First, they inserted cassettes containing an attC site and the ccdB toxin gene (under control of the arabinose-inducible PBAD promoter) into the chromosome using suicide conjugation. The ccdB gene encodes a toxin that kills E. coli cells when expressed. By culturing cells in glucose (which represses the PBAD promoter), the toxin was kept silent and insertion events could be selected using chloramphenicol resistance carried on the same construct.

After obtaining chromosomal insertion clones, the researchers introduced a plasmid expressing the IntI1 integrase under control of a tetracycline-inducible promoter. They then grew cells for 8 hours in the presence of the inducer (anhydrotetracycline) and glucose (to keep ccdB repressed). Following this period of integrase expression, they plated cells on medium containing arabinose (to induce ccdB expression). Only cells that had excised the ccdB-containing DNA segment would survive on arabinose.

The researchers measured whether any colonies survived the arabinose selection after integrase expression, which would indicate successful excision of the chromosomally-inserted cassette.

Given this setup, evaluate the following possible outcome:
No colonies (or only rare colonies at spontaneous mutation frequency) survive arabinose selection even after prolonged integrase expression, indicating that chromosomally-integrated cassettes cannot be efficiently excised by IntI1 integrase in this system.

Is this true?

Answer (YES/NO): NO